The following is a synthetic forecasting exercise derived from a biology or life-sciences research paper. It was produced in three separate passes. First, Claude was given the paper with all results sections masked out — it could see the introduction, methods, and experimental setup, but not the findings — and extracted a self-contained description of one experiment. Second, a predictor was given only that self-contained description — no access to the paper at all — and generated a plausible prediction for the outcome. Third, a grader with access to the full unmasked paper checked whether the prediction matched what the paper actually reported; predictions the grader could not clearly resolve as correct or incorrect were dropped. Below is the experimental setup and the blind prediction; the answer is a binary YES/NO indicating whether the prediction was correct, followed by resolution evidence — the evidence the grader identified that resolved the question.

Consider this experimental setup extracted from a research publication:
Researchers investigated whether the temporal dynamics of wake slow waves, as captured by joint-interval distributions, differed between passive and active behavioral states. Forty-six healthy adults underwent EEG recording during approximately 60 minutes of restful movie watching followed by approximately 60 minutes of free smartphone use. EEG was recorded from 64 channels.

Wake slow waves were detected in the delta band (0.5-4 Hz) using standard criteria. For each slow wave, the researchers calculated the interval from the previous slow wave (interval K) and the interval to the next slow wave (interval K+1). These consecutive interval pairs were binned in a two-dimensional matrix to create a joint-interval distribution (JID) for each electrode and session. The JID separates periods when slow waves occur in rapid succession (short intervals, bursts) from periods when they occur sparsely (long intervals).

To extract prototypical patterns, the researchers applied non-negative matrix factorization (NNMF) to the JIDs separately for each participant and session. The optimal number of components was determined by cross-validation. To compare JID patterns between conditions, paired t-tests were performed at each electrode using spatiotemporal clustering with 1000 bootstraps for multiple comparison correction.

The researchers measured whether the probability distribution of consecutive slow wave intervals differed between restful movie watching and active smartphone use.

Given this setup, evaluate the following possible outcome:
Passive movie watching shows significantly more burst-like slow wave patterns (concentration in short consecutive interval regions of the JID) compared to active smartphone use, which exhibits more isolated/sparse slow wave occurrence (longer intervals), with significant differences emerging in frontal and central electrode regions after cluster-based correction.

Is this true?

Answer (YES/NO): NO